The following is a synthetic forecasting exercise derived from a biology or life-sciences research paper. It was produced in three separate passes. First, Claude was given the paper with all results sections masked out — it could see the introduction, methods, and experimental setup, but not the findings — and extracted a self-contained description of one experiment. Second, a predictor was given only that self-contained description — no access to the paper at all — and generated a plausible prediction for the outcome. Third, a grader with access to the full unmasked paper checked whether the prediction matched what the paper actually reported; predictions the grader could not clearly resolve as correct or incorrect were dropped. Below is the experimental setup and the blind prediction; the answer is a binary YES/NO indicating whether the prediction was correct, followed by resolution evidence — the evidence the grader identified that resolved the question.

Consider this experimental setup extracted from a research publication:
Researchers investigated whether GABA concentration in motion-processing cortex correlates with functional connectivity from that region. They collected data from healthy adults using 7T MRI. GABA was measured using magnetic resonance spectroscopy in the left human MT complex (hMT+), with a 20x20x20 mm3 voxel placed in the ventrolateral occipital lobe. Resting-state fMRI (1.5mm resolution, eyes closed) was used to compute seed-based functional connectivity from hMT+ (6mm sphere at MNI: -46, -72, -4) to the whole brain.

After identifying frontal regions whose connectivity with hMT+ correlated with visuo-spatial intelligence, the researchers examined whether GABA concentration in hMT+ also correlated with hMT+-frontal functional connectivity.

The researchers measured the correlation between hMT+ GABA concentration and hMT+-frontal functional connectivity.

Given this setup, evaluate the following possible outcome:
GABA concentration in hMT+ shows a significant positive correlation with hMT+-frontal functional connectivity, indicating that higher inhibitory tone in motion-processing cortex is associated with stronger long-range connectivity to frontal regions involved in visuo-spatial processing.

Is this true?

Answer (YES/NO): NO